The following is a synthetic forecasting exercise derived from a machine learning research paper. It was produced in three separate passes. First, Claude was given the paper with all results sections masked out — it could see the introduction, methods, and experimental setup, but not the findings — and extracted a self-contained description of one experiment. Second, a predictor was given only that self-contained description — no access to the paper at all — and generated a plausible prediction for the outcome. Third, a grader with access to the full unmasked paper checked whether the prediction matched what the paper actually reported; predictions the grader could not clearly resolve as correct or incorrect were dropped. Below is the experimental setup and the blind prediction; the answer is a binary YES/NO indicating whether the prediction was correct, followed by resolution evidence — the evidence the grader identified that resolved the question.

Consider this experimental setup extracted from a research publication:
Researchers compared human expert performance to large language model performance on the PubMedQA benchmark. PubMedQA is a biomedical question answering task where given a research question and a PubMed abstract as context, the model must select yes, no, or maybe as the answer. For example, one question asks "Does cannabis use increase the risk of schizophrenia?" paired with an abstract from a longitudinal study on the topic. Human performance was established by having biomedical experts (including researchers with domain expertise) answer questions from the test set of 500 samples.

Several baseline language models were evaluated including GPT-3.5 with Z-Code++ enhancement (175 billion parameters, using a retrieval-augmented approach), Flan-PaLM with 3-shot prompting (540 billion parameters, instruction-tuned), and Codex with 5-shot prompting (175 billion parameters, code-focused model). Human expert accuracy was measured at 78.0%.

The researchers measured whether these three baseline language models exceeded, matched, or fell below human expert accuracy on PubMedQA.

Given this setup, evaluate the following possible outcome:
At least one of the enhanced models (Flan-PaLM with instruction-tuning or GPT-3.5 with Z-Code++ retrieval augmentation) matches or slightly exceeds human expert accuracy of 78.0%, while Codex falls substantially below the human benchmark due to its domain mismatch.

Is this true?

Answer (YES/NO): NO